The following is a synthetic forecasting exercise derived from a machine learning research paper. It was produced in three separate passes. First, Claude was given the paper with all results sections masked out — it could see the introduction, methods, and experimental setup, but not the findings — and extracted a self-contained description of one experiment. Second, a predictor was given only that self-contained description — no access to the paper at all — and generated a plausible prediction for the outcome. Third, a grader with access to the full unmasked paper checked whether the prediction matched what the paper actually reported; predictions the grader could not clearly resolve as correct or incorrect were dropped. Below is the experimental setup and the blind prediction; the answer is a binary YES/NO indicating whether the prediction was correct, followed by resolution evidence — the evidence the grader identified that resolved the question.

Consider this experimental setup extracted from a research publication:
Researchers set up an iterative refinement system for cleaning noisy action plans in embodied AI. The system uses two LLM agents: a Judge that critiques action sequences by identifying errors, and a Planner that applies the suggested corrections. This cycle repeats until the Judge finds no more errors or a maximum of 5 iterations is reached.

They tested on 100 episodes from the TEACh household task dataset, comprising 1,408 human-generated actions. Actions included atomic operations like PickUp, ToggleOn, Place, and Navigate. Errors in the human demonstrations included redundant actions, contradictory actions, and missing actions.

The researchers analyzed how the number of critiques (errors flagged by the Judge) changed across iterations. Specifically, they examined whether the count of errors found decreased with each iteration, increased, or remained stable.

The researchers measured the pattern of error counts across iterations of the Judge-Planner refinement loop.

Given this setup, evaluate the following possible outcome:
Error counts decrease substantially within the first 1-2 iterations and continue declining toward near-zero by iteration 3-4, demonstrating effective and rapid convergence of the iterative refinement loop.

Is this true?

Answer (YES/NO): YES